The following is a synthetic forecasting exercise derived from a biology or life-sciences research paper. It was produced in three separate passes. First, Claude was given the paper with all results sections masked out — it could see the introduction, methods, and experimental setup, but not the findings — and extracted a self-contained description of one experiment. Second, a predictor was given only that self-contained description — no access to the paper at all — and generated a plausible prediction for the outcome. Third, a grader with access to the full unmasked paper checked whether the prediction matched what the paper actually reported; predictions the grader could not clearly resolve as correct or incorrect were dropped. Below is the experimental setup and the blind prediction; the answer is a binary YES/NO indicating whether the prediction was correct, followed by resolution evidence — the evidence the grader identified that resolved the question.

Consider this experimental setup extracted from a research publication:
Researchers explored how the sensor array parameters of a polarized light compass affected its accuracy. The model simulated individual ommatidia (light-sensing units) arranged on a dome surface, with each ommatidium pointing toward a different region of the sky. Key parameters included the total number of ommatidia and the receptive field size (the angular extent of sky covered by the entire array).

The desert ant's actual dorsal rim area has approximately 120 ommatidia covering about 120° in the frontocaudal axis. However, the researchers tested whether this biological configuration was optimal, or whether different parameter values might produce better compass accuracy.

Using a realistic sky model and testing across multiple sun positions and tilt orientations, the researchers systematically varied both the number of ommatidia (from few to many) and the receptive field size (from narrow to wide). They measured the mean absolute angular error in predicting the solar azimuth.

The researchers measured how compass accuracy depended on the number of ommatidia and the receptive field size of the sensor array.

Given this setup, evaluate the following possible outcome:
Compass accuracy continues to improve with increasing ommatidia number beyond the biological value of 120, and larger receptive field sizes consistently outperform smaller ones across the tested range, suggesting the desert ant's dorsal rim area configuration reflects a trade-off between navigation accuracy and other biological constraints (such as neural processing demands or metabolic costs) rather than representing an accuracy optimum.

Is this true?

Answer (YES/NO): NO